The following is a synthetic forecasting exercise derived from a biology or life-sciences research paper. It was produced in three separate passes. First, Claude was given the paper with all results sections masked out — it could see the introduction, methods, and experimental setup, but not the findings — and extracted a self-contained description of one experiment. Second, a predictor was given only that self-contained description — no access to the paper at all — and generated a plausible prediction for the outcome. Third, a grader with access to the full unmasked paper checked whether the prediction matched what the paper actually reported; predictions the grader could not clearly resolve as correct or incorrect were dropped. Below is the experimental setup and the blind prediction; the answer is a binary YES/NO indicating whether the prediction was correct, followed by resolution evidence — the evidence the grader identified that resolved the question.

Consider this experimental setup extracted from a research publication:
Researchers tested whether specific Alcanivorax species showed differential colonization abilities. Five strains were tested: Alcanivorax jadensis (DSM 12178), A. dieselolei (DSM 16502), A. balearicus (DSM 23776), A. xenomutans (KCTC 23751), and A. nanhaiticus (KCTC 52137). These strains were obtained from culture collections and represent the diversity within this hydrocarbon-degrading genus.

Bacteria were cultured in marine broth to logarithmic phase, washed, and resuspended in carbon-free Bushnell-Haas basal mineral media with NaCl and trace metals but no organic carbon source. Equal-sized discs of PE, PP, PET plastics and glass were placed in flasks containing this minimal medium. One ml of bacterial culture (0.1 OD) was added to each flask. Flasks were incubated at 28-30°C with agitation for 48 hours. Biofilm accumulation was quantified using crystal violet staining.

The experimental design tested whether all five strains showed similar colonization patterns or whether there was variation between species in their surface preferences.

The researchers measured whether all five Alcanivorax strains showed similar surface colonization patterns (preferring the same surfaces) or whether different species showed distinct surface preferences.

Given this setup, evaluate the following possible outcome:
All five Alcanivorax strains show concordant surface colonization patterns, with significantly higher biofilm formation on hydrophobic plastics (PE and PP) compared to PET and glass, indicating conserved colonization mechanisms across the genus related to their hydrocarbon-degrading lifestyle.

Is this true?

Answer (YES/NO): NO